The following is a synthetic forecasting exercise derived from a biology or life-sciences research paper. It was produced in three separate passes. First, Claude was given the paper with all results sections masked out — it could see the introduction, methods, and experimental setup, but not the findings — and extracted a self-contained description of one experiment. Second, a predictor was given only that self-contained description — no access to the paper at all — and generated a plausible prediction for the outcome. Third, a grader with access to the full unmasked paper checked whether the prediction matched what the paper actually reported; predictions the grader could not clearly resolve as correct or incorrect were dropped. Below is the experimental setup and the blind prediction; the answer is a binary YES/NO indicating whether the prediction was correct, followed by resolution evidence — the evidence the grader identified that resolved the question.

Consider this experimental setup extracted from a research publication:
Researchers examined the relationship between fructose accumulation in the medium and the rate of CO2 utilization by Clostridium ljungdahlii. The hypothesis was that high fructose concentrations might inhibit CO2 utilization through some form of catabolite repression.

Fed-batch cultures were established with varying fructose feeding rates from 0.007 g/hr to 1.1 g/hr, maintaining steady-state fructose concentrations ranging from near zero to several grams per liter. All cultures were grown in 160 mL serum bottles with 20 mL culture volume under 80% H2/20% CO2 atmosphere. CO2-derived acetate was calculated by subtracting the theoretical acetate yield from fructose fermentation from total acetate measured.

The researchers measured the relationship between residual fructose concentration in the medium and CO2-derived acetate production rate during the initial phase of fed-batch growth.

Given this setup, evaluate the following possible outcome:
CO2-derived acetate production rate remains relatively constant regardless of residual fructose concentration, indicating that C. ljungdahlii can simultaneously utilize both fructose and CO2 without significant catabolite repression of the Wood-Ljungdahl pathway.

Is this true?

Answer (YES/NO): NO